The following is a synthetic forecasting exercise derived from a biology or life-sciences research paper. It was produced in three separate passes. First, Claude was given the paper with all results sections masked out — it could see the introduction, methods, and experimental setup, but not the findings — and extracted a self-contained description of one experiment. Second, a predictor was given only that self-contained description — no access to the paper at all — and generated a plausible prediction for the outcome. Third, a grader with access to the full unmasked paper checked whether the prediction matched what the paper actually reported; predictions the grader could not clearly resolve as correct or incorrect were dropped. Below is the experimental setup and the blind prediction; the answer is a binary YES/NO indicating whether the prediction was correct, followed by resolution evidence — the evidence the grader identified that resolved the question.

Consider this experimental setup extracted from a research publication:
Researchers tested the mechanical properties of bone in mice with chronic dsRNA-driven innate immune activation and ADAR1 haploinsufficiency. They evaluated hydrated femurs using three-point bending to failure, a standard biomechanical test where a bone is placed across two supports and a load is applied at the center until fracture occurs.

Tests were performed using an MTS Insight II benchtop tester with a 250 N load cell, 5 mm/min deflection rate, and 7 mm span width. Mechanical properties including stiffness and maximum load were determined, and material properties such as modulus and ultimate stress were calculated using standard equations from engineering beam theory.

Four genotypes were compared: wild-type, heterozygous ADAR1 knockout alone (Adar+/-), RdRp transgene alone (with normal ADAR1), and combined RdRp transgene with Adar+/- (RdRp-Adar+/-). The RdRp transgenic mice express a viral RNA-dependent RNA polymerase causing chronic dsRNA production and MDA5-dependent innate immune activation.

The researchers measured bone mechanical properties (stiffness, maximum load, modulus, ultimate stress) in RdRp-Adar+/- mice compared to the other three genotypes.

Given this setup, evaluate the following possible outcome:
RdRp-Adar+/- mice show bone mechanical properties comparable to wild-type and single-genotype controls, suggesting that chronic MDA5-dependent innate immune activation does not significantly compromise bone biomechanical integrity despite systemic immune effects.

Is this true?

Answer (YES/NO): NO